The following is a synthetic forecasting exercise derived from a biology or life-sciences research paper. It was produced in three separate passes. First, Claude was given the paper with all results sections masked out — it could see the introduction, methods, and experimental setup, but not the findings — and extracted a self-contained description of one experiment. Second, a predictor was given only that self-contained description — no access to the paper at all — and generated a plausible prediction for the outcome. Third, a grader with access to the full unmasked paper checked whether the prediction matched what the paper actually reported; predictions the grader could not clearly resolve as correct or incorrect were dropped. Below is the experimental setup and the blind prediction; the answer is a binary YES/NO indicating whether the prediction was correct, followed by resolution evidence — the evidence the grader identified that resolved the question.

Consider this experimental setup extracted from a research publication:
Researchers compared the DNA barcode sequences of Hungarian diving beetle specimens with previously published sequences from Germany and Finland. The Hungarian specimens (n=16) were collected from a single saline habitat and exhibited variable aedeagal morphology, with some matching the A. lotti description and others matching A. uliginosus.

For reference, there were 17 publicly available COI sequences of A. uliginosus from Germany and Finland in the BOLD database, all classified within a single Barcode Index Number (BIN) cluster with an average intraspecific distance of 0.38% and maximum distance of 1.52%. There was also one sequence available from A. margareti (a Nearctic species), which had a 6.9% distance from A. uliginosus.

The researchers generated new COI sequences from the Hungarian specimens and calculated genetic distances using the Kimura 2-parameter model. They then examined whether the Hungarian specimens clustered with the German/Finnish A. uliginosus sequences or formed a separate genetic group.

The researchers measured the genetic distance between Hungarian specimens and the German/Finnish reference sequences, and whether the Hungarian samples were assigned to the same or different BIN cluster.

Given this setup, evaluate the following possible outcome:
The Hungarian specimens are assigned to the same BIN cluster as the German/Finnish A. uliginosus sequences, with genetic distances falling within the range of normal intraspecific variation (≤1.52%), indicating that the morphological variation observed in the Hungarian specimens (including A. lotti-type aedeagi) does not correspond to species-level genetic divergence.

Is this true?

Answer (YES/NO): NO